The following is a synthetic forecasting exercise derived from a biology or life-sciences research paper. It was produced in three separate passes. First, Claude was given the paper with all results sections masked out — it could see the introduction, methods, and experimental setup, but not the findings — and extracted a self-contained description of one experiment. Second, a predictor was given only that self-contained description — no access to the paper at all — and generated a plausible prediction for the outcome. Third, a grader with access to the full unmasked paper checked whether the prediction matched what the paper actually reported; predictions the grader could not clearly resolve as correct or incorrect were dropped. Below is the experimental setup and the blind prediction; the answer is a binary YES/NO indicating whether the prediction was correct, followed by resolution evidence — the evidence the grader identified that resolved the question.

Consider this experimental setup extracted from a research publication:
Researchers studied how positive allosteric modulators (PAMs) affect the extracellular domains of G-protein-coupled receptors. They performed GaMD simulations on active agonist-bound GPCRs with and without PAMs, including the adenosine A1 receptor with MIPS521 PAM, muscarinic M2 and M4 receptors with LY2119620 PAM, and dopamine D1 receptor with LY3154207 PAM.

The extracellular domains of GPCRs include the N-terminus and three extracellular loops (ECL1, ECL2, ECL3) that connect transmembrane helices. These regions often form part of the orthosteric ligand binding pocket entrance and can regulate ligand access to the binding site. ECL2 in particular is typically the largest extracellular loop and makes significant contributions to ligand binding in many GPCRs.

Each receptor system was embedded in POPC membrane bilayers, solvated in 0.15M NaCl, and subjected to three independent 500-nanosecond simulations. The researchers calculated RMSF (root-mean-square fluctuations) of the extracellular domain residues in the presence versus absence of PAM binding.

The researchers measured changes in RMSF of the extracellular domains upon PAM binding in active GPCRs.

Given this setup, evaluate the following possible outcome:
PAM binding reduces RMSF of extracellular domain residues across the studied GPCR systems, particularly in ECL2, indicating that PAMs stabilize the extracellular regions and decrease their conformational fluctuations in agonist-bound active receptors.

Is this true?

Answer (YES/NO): NO